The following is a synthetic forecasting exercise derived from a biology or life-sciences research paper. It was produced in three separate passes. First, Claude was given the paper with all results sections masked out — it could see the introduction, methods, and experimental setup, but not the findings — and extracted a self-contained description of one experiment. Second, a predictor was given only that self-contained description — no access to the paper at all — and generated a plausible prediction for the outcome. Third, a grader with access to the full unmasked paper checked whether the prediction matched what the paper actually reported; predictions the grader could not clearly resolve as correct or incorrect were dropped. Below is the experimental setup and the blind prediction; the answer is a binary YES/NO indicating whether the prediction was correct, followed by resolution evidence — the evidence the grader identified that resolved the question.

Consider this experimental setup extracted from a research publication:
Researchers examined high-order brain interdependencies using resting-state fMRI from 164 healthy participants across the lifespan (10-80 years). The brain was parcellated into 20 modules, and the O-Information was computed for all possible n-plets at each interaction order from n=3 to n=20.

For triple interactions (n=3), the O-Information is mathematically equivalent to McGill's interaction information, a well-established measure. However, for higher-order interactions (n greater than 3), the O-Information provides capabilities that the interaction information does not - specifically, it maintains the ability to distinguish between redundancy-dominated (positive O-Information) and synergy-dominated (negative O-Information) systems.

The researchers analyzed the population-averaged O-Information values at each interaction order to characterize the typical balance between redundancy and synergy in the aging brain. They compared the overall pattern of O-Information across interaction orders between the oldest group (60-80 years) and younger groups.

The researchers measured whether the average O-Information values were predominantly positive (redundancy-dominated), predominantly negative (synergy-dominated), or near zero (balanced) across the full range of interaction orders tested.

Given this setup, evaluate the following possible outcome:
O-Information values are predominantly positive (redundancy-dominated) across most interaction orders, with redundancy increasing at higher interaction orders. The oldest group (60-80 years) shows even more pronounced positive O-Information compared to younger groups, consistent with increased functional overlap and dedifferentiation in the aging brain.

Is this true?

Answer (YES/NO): YES